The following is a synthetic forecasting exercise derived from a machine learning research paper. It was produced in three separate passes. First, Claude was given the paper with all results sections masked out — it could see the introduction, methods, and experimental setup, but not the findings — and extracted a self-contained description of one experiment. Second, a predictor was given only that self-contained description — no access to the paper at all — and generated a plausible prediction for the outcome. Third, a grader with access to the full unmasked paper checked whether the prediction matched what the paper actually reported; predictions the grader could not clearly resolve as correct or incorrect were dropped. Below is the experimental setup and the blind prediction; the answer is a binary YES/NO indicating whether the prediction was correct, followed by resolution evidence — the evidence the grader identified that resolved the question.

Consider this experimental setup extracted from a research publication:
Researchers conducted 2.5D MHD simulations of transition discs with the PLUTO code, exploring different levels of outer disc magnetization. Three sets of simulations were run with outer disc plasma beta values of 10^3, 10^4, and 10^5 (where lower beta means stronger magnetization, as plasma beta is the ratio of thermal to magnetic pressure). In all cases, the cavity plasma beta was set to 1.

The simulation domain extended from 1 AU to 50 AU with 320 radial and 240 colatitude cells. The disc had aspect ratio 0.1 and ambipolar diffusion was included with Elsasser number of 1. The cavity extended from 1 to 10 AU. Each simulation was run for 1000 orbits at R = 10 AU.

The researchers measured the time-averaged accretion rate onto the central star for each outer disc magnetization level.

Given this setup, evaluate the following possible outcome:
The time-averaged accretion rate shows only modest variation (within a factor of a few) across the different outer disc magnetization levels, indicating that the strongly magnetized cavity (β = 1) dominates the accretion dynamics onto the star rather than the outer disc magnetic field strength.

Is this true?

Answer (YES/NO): NO